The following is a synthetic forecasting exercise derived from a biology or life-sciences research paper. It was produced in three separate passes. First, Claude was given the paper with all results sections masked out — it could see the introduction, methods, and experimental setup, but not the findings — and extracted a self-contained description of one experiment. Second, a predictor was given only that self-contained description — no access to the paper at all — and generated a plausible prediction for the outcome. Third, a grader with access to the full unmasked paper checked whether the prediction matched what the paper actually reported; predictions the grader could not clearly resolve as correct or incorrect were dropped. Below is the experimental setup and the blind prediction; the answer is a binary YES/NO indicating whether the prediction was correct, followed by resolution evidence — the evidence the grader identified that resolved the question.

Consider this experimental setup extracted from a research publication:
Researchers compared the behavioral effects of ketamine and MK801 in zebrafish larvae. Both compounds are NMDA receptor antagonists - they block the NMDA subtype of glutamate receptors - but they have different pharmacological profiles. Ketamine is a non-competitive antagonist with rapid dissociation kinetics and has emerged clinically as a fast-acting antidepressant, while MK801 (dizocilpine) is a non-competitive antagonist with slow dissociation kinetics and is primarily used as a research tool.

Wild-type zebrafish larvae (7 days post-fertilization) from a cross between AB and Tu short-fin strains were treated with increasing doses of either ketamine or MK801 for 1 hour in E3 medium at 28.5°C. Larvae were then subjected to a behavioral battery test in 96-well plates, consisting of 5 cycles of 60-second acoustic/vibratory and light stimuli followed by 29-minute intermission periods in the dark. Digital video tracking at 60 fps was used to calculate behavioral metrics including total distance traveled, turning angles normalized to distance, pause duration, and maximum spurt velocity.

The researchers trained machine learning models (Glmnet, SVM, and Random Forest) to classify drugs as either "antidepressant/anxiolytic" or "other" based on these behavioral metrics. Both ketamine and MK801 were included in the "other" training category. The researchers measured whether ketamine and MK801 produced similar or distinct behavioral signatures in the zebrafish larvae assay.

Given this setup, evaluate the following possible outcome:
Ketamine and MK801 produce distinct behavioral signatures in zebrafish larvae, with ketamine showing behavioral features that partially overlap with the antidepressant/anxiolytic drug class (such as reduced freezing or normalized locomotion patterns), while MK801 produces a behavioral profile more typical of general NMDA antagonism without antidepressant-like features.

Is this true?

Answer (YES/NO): YES